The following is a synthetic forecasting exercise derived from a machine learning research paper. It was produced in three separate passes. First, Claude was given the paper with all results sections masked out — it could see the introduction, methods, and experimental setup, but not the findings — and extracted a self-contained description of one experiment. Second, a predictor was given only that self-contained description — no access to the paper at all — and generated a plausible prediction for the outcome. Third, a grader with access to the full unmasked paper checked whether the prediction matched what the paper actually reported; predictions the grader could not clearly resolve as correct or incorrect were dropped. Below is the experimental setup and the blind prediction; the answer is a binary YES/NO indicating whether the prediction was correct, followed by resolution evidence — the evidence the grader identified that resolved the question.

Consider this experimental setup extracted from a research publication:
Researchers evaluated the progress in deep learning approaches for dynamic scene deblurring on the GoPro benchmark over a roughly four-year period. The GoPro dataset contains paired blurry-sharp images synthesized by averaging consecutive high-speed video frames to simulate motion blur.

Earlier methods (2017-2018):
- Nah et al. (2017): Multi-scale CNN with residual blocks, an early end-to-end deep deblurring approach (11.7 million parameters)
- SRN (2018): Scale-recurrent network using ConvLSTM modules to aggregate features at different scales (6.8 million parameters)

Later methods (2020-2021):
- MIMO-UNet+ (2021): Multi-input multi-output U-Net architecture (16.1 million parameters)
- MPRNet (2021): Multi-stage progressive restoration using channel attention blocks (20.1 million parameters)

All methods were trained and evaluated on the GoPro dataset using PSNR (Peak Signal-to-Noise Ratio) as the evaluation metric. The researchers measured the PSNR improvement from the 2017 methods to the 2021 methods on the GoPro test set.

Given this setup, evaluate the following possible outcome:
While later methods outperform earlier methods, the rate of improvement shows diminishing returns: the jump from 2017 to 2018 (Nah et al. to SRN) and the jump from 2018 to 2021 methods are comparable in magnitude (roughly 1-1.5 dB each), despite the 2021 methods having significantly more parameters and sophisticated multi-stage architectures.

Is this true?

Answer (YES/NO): NO